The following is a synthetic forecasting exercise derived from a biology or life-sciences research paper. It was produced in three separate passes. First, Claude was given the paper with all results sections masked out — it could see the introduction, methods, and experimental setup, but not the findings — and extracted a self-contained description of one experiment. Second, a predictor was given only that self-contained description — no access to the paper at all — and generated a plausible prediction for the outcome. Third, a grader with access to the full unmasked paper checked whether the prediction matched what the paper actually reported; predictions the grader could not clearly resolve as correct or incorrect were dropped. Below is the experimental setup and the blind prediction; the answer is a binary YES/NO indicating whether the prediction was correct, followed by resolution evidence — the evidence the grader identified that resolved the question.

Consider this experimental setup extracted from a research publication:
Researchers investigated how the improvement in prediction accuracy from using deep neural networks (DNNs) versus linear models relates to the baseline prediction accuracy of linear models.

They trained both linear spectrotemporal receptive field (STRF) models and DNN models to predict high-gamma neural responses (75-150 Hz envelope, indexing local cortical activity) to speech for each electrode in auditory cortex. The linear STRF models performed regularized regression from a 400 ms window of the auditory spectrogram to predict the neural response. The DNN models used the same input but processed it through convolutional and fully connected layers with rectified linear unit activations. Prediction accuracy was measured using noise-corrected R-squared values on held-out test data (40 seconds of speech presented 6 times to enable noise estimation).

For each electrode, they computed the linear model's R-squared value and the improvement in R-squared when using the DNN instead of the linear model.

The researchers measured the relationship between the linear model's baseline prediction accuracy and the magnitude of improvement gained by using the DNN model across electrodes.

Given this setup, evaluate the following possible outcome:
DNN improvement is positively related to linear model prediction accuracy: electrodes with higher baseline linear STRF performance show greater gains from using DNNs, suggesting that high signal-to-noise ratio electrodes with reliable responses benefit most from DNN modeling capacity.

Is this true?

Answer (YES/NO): NO